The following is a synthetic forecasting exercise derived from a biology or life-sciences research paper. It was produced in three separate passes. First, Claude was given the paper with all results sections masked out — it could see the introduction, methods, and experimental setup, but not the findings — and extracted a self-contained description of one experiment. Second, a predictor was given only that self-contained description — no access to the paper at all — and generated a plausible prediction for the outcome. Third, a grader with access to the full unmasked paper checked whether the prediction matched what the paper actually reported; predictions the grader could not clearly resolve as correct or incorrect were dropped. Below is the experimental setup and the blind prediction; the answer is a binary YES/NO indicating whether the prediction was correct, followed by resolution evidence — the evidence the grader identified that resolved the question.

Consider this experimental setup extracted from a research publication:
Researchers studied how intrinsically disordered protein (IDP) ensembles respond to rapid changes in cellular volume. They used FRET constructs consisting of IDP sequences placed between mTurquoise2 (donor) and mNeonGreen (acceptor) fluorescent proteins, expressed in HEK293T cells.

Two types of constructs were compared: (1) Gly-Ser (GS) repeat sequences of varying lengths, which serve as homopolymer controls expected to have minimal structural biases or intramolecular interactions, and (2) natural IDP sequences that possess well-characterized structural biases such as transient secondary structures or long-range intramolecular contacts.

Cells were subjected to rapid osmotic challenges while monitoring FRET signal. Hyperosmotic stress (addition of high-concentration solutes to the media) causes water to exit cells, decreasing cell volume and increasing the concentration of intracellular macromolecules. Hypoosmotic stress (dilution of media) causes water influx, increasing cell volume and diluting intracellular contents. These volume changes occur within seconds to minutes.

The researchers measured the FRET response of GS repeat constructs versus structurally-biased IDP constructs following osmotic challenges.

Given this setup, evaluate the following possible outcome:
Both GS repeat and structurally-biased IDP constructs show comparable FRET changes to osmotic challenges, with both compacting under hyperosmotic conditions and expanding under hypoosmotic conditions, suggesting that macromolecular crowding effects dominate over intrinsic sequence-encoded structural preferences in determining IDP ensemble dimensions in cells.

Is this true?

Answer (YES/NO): NO